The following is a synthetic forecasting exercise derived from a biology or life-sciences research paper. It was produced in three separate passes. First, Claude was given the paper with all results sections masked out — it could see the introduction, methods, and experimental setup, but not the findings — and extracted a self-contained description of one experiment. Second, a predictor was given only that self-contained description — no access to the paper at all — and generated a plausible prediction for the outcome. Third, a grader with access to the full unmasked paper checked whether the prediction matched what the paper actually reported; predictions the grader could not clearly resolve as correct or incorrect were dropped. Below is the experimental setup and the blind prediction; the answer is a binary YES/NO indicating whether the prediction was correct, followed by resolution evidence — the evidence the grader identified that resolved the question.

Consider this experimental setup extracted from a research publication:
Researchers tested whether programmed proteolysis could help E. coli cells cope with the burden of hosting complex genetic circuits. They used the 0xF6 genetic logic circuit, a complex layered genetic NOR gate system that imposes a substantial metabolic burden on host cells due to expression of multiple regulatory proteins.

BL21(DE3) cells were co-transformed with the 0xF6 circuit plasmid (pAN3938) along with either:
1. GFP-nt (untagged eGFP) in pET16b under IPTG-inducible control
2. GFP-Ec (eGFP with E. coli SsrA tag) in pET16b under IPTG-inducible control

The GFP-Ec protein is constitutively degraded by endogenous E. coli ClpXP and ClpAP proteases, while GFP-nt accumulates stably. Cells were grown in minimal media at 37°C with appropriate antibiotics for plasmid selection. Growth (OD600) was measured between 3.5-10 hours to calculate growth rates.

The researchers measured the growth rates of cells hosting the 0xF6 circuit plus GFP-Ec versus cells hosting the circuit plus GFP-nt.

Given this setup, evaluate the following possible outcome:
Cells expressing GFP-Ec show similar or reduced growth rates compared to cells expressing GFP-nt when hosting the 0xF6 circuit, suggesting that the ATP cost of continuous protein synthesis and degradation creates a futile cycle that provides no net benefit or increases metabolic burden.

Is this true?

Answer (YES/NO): NO